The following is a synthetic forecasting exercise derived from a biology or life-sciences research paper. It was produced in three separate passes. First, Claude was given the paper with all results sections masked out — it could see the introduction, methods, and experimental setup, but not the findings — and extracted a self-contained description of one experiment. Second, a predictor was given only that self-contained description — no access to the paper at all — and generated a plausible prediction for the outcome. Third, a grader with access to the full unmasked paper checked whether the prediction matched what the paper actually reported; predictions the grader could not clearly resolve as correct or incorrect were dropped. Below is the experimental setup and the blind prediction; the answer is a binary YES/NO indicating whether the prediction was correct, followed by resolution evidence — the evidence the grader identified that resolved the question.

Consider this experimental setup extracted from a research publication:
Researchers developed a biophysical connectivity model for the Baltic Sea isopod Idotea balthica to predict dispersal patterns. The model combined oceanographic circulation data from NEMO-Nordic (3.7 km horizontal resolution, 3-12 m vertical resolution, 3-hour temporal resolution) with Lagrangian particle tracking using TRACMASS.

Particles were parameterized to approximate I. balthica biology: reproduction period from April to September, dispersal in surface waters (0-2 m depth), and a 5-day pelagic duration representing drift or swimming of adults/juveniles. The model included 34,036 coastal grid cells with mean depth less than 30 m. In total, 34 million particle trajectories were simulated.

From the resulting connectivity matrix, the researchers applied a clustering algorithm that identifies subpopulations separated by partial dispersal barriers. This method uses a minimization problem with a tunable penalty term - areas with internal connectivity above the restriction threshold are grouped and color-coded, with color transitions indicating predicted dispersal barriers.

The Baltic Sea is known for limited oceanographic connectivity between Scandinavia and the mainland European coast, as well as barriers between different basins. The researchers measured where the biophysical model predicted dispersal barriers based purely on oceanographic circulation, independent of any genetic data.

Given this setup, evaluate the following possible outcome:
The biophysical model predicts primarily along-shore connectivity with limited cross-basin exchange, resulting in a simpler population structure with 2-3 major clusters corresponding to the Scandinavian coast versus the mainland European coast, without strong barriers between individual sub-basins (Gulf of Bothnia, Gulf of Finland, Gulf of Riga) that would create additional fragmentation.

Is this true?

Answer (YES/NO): NO